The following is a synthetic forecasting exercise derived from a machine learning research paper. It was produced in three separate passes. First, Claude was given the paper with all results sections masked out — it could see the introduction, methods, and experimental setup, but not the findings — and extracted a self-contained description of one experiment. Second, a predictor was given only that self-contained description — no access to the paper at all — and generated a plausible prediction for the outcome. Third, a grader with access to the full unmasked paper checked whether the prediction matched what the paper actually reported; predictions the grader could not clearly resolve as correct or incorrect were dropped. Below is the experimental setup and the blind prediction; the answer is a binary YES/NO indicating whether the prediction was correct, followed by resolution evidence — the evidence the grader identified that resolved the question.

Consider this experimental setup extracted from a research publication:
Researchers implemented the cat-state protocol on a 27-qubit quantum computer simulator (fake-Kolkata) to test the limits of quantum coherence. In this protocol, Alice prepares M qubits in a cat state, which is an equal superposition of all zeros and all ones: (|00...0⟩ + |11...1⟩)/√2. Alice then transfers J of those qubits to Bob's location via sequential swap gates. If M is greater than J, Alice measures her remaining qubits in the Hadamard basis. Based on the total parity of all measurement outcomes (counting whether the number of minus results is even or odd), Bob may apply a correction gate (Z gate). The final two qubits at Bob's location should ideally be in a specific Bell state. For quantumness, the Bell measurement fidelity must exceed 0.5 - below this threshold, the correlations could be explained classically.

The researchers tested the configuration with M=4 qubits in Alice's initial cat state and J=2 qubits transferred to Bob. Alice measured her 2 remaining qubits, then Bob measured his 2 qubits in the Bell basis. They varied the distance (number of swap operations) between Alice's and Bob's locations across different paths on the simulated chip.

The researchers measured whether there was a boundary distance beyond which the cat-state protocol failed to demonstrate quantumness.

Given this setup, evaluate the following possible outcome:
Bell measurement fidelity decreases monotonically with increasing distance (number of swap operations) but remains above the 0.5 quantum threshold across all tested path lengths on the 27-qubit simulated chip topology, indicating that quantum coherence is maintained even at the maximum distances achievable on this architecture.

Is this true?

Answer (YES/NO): NO